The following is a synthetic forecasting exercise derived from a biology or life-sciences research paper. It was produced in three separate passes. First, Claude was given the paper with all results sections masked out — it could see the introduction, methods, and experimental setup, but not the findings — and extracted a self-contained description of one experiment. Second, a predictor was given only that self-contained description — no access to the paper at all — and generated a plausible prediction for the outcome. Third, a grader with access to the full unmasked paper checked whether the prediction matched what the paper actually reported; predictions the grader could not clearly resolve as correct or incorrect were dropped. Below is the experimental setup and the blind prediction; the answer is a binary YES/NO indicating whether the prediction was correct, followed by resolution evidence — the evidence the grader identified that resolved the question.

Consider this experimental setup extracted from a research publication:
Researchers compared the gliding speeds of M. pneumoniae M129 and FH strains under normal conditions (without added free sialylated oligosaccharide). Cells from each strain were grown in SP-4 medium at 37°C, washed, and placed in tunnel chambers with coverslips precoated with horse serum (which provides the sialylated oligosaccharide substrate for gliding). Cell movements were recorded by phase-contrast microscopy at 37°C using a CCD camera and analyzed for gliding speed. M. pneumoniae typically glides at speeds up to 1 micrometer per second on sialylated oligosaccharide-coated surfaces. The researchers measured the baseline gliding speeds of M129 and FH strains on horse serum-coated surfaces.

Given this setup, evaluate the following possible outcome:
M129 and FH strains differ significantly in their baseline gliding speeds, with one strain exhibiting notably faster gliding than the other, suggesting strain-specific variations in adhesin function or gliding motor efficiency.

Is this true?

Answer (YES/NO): YES